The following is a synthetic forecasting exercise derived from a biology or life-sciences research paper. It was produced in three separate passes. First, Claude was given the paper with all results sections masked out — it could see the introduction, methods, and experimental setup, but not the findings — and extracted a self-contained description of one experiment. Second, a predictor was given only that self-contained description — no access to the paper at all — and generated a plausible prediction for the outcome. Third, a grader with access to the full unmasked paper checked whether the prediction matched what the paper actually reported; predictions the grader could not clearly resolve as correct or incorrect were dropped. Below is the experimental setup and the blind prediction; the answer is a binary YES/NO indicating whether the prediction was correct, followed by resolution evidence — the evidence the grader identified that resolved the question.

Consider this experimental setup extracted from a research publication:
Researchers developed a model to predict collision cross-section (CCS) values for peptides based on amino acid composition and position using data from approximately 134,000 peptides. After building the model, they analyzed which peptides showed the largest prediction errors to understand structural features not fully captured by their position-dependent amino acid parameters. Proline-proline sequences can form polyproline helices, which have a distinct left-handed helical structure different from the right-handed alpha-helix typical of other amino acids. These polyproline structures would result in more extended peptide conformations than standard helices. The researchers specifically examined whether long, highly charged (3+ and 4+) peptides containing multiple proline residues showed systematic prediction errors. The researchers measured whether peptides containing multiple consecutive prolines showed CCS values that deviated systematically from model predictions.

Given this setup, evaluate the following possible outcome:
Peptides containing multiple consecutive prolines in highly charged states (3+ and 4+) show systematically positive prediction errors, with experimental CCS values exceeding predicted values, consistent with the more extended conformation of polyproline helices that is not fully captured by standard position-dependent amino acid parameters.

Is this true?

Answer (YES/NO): YES